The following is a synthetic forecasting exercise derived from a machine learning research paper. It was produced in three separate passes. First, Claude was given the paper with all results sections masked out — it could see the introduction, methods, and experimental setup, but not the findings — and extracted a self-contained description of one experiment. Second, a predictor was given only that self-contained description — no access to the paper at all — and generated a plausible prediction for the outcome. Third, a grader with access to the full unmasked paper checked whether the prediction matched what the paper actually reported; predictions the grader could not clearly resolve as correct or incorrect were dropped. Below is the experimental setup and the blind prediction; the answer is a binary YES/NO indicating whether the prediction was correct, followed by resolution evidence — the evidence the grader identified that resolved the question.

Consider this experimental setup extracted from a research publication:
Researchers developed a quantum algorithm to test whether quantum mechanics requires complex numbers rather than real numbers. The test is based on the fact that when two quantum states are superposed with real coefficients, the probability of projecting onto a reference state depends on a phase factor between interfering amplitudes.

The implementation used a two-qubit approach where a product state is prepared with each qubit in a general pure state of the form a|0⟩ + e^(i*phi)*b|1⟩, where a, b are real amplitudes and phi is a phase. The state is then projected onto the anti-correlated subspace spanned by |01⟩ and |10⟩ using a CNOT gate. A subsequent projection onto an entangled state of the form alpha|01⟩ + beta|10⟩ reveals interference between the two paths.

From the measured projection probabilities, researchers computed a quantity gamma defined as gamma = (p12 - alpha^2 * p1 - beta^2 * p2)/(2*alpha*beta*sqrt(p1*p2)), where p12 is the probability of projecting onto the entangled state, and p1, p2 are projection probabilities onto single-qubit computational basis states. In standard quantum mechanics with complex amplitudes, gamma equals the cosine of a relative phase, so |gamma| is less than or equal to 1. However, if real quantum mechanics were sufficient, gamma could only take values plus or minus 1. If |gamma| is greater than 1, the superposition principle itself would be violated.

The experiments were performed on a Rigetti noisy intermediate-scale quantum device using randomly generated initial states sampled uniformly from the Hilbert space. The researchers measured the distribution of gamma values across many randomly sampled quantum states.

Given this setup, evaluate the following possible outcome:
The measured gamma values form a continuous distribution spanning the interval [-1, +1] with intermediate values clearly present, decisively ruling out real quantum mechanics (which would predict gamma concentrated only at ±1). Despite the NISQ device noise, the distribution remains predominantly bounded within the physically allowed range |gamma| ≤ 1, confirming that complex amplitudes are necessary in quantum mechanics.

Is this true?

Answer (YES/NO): YES